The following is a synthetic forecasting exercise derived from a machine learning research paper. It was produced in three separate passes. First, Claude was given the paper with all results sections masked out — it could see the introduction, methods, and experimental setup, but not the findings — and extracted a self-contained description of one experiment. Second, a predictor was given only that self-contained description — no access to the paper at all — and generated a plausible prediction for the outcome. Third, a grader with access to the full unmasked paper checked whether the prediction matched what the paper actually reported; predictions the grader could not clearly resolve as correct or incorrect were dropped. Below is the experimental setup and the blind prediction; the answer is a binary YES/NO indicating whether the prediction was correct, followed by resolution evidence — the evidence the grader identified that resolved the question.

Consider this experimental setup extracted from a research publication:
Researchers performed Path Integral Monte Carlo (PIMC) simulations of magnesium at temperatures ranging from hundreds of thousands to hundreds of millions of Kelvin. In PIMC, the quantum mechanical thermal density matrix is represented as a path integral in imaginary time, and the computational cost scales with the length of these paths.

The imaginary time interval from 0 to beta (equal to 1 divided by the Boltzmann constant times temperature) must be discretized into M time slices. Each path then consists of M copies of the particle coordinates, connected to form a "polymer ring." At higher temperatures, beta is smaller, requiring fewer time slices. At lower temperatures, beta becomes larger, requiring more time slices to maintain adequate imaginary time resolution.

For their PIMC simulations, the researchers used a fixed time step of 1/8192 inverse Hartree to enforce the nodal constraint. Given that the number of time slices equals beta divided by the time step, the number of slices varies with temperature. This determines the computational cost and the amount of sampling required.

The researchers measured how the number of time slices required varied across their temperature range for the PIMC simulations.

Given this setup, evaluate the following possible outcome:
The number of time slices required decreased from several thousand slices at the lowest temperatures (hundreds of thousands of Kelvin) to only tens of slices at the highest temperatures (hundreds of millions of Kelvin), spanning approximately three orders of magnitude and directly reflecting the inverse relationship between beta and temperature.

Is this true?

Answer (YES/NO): NO